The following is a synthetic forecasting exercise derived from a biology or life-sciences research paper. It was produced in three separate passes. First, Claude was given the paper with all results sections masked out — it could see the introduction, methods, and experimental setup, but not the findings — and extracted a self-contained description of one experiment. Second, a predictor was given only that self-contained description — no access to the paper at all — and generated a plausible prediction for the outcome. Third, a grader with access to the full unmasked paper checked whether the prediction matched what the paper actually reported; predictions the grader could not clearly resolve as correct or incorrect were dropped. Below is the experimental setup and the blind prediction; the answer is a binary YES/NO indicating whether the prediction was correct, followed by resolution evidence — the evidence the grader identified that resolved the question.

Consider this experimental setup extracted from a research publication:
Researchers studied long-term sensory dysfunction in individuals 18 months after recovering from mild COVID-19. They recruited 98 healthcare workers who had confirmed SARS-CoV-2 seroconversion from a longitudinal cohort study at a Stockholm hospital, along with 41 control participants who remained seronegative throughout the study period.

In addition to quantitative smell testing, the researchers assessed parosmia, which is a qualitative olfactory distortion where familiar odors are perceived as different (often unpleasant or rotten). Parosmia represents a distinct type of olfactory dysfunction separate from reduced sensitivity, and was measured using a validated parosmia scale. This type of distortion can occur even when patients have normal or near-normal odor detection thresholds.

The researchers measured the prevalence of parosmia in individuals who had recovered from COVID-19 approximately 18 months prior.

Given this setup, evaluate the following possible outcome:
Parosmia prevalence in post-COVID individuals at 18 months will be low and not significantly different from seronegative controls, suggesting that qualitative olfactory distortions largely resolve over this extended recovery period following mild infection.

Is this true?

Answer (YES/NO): NO